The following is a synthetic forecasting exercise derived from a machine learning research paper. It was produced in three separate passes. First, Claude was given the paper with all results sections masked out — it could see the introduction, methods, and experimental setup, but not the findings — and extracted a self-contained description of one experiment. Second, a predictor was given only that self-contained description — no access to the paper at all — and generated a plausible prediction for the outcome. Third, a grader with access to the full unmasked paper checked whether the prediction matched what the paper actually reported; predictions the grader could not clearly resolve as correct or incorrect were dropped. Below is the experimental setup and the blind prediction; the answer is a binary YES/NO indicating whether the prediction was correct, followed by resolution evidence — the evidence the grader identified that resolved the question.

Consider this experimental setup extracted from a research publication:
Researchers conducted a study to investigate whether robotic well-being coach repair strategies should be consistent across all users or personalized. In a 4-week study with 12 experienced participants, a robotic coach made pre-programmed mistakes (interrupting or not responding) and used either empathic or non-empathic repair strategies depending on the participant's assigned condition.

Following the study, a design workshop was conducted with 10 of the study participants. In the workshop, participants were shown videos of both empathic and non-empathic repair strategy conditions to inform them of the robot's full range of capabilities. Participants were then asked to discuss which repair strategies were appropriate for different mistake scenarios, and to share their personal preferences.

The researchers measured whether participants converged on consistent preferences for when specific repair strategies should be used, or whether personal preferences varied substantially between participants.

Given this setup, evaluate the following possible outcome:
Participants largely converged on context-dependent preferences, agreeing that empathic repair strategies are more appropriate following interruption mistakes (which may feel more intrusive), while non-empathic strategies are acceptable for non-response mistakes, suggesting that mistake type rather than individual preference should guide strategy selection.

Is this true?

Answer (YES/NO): NO